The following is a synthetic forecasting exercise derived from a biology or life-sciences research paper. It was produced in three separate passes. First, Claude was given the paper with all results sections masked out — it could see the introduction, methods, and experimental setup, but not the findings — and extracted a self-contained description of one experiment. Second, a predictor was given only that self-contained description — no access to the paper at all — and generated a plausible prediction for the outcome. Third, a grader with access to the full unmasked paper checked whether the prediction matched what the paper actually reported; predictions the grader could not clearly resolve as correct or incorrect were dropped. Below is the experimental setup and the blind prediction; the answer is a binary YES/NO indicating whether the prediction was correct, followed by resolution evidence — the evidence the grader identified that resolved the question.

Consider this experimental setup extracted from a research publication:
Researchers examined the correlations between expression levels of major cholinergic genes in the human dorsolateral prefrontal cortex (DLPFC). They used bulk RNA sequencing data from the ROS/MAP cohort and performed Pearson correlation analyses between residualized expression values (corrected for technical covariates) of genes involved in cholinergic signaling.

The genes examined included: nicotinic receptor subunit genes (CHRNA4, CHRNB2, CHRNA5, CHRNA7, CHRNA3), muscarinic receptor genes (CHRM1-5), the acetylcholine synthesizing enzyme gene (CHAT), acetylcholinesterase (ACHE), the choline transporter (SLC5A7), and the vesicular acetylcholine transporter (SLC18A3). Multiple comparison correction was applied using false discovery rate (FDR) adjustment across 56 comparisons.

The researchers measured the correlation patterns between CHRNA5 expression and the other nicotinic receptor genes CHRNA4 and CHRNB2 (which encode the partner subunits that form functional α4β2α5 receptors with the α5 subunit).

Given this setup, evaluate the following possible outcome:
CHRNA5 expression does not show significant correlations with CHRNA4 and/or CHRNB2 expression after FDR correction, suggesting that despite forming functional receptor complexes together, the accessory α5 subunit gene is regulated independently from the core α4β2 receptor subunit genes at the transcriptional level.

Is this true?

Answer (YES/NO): NO